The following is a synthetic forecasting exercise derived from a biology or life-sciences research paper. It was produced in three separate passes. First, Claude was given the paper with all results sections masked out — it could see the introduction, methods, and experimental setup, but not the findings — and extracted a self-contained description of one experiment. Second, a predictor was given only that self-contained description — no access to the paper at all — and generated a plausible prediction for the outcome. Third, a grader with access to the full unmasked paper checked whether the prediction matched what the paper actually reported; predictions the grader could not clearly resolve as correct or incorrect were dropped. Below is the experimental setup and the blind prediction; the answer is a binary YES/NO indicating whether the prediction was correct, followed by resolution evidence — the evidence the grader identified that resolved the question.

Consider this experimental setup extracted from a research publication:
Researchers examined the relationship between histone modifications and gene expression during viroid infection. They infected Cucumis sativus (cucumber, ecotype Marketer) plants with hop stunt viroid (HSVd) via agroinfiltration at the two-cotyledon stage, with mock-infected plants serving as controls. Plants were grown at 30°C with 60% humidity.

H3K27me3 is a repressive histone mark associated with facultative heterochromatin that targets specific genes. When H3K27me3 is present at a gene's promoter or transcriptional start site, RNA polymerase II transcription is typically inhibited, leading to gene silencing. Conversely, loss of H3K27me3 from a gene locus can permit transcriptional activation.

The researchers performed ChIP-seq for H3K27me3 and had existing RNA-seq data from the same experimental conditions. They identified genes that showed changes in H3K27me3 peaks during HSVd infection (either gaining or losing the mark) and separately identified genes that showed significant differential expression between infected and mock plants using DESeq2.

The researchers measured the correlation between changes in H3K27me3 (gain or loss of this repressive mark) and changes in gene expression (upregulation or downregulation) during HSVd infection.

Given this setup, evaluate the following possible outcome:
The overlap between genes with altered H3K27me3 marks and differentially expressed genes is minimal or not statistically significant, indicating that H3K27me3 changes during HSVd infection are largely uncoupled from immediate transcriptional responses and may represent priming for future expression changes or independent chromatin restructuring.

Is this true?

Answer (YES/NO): NO